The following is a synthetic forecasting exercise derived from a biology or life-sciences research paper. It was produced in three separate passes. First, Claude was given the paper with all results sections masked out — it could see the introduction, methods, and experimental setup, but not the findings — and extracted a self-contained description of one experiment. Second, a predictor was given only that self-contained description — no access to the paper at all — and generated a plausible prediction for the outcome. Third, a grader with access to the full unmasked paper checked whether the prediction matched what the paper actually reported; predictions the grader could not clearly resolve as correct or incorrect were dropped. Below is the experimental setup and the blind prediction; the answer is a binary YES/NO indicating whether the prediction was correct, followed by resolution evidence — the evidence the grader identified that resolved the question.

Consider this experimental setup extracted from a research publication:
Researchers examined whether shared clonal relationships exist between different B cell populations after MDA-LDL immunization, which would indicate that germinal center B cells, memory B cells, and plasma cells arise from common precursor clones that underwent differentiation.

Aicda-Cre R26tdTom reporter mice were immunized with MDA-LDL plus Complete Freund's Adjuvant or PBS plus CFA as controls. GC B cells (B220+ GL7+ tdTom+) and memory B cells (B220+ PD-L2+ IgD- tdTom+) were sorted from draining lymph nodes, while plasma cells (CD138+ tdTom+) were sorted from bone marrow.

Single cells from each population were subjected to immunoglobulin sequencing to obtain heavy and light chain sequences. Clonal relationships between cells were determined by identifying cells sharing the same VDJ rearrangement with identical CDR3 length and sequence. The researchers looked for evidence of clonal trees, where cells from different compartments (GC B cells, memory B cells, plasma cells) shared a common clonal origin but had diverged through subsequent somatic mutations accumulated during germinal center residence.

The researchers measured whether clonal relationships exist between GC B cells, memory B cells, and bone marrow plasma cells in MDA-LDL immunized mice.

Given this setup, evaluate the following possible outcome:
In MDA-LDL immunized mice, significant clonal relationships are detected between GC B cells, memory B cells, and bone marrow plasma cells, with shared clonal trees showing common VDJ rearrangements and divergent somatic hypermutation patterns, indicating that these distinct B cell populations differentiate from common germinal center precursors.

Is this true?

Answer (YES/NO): YES